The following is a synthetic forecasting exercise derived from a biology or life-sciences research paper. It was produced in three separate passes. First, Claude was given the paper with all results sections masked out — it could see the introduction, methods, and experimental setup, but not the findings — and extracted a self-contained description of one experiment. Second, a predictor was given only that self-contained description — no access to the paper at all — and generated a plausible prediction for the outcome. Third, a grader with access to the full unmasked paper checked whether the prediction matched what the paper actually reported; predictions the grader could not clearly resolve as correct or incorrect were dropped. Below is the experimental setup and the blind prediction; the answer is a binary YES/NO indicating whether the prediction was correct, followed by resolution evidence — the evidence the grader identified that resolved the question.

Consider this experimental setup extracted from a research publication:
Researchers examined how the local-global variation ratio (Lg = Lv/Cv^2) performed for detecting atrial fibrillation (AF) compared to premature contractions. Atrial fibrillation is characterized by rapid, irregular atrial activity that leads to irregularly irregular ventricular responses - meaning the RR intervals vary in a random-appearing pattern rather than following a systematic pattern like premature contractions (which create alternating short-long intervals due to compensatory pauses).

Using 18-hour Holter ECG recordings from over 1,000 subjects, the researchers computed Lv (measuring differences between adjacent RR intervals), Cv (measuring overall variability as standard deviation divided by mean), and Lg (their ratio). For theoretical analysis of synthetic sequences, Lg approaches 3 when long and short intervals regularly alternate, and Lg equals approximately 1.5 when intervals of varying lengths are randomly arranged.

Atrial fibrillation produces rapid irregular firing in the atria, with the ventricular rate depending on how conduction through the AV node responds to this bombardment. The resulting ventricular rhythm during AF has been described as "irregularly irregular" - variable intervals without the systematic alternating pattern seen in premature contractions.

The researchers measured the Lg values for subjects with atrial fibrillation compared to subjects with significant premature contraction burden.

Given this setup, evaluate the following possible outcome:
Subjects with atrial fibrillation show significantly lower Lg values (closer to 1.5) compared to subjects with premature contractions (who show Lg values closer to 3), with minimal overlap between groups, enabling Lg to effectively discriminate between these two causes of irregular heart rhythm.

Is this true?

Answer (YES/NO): YES